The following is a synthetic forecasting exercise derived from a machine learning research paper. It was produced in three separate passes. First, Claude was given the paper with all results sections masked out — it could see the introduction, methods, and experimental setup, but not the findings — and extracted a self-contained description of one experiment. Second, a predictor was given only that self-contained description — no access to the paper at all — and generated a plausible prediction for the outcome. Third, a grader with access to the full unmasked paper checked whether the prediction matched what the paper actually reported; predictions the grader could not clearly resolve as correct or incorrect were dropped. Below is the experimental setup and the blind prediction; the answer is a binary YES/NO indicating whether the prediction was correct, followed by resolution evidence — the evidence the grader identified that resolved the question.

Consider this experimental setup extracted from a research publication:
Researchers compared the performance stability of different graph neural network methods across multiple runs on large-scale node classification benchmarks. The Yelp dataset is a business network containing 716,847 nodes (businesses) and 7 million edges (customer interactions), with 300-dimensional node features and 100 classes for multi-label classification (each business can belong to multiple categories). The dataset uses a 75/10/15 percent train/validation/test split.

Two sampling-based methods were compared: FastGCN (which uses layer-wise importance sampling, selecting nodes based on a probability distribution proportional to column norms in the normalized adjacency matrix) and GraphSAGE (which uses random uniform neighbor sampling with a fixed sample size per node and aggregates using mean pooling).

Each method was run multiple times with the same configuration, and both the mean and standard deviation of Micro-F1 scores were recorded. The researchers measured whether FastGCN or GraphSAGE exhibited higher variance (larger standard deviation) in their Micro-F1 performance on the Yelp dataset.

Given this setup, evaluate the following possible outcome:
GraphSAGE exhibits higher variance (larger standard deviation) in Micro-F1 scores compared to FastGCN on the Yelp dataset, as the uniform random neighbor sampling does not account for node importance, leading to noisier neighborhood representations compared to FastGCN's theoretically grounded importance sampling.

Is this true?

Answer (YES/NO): NO